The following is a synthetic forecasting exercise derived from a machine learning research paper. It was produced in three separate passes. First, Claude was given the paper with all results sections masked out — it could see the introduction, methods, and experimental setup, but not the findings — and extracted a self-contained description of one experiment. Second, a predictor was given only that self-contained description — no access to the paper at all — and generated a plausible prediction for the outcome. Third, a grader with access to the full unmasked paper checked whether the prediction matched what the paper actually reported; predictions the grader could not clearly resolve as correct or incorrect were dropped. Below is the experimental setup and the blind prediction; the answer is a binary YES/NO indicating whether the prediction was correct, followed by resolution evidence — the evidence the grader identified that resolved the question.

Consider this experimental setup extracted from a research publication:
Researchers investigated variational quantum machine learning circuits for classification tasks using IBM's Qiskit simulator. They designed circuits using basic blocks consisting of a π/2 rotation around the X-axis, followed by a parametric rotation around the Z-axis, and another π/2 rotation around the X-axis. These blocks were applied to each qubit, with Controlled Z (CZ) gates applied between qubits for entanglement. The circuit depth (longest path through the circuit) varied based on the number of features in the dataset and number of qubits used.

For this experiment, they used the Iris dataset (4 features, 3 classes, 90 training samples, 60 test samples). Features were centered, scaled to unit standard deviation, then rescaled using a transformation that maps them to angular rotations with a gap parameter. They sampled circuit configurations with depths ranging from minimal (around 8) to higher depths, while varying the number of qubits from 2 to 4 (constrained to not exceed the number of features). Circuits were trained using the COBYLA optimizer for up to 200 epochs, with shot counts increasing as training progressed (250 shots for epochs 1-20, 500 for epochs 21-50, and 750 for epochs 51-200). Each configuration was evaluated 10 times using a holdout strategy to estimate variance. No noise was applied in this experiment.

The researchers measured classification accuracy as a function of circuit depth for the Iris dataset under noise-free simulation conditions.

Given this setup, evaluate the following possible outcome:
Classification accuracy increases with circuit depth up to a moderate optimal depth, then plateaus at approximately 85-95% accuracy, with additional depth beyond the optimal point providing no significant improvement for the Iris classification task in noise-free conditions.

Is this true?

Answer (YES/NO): NO